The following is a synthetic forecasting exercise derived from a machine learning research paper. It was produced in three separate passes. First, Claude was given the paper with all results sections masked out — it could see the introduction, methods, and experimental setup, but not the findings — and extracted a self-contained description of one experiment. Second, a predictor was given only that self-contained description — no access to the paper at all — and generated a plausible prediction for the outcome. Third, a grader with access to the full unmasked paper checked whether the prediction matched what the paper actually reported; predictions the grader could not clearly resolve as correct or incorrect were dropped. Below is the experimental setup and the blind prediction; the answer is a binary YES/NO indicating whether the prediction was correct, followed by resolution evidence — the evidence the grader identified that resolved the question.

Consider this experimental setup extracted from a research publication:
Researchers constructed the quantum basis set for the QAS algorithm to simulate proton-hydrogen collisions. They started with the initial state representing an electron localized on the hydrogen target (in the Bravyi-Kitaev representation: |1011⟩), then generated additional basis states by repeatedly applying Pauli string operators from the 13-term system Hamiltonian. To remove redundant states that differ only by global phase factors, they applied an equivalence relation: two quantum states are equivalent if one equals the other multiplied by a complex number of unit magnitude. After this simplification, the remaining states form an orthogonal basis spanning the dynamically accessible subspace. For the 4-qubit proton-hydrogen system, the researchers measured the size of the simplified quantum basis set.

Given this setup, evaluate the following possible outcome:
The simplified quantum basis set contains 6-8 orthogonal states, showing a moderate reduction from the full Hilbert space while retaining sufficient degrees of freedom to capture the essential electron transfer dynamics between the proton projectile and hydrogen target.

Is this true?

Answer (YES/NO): NO